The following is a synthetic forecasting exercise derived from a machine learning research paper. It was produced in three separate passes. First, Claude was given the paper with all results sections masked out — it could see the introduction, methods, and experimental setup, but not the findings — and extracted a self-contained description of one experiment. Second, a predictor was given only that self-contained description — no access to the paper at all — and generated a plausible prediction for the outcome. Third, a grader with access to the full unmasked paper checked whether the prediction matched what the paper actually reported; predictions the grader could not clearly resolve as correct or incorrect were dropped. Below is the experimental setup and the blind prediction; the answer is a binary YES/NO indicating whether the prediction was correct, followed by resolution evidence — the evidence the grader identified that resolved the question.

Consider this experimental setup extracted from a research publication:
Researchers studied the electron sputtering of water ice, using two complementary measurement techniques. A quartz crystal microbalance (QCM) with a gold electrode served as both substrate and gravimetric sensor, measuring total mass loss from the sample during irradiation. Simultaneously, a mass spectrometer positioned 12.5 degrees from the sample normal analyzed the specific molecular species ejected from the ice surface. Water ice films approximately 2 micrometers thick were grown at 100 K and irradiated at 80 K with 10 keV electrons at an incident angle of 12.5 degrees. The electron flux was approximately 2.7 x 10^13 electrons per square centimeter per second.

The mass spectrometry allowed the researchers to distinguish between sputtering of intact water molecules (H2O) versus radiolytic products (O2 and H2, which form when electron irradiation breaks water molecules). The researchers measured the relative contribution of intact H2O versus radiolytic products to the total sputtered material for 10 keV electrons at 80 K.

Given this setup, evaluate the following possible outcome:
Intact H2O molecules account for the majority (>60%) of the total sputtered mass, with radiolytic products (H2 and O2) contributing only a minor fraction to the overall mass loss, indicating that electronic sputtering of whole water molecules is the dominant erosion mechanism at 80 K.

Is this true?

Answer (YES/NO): NO